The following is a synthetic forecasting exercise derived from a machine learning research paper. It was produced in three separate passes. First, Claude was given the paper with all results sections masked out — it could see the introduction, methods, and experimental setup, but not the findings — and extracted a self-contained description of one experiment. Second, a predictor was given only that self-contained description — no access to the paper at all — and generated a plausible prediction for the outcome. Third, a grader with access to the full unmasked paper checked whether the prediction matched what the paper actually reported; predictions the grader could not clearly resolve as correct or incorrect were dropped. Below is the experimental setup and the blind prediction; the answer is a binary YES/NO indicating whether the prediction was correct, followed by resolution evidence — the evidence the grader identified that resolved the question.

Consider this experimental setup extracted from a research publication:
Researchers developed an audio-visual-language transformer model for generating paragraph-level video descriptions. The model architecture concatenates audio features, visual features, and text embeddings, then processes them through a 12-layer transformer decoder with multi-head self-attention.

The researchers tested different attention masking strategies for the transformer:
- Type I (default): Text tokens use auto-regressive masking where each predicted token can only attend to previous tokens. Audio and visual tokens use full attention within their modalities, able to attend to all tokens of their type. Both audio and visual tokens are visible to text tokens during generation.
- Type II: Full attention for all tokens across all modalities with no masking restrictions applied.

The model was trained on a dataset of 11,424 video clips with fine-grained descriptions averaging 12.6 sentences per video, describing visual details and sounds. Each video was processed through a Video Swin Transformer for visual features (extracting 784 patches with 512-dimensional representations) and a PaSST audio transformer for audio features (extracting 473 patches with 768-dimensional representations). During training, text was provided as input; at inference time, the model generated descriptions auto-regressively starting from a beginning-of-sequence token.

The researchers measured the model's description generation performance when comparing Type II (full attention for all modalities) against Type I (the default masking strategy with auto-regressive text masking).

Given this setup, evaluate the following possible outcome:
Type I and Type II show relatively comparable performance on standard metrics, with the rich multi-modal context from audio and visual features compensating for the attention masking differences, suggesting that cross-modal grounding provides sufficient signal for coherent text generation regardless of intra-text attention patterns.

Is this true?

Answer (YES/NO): NO